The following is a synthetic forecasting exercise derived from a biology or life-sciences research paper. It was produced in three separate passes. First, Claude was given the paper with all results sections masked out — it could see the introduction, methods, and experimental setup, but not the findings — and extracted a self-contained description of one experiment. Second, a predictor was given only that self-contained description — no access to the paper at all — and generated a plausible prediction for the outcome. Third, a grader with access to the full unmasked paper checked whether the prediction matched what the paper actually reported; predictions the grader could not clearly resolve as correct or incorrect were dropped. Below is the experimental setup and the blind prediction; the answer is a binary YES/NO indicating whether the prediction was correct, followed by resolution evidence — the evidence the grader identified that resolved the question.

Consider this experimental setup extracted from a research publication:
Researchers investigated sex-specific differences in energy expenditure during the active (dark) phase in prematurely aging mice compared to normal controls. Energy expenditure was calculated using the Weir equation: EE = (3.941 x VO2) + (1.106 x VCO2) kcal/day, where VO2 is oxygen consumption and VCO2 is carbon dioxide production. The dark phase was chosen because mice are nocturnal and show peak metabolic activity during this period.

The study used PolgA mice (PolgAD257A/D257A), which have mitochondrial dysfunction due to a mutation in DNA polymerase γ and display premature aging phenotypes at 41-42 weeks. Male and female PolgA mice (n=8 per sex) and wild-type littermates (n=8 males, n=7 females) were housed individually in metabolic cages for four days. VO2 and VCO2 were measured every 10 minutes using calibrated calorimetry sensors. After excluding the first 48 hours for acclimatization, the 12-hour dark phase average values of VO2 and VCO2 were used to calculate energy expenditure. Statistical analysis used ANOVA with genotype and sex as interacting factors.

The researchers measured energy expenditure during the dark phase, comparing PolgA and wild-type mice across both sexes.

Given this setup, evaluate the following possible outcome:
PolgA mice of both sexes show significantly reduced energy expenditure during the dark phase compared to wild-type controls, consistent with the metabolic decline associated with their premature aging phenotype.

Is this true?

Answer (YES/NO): NO